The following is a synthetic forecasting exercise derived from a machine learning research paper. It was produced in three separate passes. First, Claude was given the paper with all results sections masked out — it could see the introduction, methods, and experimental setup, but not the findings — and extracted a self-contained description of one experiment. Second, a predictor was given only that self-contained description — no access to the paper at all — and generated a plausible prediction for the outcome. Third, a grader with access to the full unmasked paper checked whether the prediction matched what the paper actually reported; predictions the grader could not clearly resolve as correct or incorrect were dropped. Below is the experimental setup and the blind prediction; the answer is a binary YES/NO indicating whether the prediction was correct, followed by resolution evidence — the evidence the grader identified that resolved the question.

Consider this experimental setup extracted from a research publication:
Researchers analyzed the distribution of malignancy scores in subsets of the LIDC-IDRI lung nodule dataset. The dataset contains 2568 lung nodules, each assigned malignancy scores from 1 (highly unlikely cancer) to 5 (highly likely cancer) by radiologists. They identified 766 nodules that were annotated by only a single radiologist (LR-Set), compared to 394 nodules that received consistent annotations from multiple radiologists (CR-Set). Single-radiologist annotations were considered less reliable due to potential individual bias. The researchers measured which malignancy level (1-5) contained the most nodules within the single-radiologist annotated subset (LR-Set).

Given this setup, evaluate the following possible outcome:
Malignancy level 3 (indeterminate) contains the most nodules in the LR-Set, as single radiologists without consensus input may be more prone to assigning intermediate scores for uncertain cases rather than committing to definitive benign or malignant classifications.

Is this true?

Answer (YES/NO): YES